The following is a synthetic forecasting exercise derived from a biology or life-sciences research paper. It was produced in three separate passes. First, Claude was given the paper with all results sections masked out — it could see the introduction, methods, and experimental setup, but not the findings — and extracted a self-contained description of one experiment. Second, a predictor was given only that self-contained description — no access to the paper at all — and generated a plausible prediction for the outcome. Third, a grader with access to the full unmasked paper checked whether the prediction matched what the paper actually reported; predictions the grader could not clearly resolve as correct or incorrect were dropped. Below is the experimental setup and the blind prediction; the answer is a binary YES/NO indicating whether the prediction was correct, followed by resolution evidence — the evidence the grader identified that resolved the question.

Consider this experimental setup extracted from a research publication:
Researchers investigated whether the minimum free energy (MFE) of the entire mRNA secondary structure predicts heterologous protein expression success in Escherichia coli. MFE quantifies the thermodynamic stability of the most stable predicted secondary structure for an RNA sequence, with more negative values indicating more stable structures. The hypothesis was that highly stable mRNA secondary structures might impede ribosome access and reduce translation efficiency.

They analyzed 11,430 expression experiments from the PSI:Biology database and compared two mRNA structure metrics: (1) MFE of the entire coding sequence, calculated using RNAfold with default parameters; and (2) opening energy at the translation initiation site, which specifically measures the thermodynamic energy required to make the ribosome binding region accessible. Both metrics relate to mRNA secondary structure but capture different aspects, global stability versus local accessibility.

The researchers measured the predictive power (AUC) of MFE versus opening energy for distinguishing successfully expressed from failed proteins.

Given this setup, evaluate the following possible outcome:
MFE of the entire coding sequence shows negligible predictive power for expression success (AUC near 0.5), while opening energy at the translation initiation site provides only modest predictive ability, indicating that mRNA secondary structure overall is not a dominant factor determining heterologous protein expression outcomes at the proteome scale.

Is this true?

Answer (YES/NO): NO